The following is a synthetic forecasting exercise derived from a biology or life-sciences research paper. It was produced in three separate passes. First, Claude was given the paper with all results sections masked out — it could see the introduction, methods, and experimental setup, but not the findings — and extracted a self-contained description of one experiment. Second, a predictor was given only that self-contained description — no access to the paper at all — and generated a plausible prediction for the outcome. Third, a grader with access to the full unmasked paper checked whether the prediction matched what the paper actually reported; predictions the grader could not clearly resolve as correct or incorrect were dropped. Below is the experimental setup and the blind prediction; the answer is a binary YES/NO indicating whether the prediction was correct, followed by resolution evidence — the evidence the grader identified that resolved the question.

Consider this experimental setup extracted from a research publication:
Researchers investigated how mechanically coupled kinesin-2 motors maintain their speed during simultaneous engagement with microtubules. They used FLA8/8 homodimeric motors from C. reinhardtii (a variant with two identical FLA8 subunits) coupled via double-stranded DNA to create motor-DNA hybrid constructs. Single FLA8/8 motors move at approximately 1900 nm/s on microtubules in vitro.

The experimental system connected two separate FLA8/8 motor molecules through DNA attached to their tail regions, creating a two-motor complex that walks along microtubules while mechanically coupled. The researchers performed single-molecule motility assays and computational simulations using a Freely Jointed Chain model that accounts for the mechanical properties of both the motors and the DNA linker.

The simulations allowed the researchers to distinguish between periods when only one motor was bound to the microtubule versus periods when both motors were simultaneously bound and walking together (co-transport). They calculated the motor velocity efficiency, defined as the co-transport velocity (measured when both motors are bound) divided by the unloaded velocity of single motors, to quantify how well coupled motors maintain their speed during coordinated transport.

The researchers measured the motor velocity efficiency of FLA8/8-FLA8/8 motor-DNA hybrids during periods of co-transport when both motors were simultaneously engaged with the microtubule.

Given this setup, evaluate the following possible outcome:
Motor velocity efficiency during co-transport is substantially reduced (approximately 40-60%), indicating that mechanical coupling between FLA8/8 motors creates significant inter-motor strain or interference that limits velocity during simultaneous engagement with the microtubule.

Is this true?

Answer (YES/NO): NO